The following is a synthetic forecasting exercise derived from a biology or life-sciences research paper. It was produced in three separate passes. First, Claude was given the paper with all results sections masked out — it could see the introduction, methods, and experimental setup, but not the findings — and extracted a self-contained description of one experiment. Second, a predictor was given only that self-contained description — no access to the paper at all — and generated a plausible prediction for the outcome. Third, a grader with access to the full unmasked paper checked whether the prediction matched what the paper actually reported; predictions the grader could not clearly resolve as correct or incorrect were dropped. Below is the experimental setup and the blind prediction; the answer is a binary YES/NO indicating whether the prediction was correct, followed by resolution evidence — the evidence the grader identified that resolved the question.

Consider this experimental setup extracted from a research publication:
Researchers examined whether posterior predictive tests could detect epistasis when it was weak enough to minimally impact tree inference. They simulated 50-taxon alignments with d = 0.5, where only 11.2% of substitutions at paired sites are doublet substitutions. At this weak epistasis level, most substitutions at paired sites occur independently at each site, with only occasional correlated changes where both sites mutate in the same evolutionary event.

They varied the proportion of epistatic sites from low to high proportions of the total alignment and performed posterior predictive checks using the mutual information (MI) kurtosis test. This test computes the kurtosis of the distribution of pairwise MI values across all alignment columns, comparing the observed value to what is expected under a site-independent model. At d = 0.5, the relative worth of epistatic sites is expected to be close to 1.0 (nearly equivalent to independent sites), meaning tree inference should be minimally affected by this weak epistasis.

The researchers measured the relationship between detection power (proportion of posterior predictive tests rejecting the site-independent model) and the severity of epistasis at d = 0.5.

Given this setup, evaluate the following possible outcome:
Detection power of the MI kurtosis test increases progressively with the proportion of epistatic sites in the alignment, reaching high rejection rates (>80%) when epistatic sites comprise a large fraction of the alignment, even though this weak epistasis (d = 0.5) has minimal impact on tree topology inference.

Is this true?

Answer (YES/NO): NO